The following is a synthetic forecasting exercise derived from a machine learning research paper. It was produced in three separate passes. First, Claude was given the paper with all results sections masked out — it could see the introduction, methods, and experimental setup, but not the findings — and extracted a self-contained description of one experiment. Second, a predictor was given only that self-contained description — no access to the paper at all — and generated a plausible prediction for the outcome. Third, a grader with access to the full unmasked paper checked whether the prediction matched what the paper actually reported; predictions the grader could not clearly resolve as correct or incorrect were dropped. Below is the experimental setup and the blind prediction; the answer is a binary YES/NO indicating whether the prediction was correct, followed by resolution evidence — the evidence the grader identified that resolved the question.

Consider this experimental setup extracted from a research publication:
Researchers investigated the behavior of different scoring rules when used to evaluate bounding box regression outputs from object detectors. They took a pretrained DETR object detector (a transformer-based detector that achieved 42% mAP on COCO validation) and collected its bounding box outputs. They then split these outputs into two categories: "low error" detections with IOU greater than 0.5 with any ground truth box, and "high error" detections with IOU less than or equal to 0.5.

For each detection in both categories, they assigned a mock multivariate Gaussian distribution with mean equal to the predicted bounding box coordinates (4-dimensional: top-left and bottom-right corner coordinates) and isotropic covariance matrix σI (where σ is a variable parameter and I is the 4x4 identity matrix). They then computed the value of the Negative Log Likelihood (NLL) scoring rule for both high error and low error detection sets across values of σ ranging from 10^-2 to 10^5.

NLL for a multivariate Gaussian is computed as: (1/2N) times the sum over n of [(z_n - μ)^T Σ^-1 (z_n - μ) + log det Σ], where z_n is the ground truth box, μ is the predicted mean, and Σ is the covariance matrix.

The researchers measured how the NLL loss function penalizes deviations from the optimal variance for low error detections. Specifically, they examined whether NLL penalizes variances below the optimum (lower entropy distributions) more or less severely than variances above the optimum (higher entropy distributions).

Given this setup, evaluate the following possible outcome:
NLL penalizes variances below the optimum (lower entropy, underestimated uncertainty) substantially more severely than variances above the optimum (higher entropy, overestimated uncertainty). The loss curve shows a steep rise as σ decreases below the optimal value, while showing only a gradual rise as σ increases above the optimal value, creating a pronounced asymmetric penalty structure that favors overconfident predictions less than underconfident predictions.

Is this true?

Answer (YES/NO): YES